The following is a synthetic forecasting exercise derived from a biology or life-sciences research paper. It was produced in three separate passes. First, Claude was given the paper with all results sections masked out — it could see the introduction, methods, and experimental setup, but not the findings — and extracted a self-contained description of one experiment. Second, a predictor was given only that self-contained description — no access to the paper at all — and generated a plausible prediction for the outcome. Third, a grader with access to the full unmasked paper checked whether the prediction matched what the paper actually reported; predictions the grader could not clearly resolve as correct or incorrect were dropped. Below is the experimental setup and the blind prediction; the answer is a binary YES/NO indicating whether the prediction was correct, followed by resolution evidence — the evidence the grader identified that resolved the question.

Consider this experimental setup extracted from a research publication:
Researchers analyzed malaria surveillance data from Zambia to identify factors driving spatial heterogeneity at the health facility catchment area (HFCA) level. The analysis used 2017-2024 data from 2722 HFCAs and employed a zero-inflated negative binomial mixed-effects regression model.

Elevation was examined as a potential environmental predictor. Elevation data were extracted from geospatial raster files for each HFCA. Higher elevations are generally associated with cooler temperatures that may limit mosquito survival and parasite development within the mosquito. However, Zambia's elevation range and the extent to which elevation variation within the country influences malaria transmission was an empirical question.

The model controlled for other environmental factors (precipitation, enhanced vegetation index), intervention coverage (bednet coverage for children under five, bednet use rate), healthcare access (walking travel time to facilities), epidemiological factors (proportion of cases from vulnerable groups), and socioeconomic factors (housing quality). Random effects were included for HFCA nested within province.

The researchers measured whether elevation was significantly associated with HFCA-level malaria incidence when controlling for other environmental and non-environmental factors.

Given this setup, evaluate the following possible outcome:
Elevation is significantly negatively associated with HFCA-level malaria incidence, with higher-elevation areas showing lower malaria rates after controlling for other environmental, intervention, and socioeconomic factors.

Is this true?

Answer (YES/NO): YES